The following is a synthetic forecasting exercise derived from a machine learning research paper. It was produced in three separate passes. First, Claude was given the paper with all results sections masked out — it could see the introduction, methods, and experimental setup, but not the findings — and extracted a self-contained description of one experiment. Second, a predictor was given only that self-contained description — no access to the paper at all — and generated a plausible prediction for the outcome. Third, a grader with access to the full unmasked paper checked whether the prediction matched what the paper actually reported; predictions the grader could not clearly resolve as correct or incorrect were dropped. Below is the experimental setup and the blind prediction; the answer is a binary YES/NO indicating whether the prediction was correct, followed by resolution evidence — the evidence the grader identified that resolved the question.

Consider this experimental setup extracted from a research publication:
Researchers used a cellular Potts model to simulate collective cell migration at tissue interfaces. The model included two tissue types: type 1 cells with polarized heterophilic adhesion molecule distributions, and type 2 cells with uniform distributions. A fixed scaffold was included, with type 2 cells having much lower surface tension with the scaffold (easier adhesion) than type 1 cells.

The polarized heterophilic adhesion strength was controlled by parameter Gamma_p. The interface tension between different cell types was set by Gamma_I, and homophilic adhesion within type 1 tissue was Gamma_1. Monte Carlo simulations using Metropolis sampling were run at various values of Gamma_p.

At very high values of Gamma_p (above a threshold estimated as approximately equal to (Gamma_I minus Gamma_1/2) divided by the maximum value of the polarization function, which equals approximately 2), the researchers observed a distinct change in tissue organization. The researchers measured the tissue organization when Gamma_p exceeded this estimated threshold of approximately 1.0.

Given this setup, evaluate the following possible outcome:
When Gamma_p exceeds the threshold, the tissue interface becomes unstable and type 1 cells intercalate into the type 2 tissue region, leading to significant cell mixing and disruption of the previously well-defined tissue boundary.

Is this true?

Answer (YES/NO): YES